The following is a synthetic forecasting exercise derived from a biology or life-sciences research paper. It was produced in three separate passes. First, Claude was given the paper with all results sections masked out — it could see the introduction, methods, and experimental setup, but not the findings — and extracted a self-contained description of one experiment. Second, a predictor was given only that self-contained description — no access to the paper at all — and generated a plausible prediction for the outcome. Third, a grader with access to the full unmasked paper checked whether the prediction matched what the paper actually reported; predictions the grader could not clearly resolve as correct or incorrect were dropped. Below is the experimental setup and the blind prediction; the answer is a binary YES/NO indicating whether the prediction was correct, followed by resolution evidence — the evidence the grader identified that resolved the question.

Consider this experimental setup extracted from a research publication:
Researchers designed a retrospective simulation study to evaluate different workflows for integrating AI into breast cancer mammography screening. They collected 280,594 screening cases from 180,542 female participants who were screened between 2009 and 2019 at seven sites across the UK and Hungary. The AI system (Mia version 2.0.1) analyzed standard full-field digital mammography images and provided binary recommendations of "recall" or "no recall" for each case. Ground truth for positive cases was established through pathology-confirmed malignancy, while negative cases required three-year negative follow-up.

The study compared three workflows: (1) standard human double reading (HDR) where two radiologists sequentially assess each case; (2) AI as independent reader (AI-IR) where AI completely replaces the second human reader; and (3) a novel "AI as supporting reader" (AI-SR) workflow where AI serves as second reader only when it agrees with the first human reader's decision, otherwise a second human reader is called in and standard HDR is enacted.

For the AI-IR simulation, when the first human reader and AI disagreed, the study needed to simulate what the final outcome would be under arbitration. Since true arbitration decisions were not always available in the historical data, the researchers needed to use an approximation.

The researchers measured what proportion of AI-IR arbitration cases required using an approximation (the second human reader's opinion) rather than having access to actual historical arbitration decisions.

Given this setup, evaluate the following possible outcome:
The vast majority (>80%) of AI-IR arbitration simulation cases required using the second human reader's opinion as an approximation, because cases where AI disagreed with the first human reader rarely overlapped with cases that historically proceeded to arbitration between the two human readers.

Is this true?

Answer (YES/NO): YES